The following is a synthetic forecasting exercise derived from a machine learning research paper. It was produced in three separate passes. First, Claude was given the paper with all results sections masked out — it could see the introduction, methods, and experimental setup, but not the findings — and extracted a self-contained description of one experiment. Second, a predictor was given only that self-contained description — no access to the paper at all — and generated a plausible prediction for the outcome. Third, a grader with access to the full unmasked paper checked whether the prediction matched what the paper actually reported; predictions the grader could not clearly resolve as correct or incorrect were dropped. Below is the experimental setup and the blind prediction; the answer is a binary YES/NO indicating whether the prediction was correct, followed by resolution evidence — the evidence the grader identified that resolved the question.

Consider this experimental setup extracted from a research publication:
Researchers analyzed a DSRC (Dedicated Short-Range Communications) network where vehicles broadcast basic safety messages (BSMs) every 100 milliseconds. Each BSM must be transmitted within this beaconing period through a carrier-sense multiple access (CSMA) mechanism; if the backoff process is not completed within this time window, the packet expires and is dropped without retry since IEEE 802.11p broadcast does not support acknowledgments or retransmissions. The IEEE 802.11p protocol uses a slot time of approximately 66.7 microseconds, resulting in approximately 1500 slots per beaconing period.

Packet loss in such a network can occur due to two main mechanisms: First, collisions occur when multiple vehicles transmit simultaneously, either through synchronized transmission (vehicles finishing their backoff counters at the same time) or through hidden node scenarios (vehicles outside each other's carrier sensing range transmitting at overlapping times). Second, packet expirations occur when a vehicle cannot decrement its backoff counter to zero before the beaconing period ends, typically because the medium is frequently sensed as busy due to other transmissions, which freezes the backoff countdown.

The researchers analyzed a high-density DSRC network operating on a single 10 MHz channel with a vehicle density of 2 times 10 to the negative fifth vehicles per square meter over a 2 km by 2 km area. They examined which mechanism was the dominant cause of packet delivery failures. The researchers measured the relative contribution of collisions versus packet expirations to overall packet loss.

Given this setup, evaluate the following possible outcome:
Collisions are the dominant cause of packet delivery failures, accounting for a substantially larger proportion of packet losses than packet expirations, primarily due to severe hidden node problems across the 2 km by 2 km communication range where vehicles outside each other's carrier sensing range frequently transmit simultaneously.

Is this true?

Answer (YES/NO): NO